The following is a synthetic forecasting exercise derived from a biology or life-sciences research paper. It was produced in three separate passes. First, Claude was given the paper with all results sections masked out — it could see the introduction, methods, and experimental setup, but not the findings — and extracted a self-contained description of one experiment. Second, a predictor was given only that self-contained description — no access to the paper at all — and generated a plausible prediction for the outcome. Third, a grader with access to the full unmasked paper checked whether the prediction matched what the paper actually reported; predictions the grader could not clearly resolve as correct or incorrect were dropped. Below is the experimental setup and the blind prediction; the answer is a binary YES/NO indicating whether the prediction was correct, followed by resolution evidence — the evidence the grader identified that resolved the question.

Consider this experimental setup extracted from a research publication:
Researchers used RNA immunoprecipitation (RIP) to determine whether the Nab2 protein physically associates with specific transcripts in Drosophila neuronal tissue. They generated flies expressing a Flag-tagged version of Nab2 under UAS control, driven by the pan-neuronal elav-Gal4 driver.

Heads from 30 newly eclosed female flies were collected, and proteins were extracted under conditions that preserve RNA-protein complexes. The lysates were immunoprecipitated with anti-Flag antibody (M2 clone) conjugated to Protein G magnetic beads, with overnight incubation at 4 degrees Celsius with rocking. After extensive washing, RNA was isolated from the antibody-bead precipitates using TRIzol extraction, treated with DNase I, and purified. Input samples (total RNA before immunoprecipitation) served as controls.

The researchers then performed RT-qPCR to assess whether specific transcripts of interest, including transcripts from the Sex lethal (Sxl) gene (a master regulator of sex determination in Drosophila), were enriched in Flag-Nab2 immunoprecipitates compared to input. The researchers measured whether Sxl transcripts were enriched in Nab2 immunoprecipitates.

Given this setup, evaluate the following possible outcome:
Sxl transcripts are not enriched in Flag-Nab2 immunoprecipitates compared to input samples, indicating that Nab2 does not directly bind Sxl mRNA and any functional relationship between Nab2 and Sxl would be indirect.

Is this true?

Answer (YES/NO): NO